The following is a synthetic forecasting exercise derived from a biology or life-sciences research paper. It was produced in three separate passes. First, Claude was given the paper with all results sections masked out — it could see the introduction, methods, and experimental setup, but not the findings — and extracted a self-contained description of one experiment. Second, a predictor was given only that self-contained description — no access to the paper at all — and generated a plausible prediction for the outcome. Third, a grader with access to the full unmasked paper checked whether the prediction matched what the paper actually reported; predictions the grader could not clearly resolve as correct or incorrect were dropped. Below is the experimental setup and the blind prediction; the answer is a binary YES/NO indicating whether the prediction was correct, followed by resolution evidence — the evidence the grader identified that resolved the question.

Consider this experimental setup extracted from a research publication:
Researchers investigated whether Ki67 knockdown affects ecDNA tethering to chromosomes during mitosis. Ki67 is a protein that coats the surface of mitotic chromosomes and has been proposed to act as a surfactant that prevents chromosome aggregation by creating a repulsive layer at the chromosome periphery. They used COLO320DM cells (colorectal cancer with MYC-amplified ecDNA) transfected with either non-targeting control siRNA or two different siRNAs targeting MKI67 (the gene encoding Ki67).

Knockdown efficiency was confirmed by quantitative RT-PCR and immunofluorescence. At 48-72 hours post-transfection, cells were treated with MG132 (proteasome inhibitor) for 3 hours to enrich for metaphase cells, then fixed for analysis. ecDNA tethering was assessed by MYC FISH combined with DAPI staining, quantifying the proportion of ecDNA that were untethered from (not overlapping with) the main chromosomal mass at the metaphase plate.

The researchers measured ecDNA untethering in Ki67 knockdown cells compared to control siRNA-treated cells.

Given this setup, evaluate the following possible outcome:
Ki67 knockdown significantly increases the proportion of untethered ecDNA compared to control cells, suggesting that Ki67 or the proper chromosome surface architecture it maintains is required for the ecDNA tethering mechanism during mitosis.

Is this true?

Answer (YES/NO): NO